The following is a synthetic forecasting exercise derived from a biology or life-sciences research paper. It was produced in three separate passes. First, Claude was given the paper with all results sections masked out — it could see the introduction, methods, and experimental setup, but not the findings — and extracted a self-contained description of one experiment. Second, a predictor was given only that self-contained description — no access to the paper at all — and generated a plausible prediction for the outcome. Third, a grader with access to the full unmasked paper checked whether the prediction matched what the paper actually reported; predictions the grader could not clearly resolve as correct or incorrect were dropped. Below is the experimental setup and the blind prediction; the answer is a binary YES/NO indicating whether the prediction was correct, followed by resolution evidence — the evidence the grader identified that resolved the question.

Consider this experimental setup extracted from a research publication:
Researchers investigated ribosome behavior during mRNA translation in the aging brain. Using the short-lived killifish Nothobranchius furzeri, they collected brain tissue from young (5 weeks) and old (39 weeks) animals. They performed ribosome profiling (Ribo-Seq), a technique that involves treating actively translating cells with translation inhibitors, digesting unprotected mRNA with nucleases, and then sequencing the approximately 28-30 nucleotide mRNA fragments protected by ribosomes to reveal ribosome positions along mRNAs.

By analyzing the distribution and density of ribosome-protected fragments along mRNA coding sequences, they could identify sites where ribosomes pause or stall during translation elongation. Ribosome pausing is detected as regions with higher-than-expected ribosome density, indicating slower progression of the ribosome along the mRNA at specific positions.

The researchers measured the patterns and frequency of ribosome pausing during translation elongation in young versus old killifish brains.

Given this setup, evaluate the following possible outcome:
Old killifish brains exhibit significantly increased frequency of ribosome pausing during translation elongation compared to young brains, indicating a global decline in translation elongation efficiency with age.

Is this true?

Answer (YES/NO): YES